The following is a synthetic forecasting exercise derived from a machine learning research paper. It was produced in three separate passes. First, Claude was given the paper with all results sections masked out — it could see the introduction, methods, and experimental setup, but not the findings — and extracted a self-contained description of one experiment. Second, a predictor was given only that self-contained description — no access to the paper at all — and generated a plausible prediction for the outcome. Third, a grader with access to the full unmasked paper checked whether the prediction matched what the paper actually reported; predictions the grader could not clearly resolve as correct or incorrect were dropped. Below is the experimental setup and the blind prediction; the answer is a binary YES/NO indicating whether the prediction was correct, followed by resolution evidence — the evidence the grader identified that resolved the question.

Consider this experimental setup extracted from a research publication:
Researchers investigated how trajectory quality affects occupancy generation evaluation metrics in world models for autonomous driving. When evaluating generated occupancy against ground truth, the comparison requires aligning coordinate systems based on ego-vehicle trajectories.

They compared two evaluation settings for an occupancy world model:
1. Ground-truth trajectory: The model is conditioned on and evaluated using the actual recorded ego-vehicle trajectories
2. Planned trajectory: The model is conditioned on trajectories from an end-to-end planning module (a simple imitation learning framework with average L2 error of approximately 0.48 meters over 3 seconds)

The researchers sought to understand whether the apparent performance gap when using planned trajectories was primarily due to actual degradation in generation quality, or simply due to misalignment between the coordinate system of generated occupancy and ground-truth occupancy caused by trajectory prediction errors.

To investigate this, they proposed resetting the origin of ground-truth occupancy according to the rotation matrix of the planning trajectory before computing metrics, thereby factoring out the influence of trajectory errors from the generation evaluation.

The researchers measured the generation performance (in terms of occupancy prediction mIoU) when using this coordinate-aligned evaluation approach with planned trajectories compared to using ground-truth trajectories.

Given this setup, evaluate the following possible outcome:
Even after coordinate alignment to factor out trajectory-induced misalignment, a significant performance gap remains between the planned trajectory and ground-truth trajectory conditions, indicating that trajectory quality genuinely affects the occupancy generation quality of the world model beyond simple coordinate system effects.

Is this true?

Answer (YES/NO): NO